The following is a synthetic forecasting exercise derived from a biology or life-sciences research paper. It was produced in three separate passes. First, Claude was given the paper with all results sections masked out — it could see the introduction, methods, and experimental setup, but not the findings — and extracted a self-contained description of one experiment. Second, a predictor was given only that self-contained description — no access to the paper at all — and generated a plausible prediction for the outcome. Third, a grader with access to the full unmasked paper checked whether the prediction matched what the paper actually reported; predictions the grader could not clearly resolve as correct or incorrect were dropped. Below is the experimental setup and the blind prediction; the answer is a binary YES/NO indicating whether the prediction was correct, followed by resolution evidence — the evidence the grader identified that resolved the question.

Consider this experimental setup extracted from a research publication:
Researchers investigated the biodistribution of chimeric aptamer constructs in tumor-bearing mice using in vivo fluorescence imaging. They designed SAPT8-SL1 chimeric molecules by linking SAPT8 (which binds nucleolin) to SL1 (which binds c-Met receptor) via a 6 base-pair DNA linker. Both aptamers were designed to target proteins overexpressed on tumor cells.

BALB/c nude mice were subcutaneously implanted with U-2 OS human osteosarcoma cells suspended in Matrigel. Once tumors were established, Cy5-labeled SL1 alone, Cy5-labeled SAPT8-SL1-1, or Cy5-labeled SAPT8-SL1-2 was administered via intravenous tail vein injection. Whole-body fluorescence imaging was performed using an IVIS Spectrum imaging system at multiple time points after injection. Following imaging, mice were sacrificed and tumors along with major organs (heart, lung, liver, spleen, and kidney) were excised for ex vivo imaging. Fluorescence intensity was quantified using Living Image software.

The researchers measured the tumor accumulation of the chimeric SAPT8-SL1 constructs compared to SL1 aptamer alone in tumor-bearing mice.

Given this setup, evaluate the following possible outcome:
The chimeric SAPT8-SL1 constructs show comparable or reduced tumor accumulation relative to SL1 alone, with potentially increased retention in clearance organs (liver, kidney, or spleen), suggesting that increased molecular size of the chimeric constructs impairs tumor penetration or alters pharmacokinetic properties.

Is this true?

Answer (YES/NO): NO